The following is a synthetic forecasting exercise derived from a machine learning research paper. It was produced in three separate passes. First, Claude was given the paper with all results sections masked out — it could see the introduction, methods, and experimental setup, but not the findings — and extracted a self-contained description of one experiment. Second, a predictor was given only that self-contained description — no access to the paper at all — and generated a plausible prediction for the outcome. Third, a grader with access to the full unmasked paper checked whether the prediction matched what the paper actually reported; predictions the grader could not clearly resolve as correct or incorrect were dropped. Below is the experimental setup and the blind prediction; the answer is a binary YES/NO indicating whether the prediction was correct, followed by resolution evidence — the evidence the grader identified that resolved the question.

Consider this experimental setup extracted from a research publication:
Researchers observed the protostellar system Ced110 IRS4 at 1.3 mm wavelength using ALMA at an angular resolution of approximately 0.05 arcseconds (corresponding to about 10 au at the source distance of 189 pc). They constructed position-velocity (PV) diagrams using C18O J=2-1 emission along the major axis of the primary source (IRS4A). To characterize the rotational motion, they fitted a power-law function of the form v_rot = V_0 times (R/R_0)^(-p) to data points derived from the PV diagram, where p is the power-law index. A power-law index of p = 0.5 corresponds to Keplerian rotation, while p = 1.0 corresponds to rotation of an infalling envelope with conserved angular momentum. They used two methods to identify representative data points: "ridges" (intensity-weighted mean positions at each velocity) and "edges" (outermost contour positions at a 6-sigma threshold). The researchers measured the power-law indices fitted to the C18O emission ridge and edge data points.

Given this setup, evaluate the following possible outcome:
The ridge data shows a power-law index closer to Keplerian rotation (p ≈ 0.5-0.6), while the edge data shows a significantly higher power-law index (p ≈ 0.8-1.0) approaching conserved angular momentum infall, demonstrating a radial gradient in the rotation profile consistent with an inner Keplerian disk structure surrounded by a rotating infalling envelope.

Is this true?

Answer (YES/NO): NO